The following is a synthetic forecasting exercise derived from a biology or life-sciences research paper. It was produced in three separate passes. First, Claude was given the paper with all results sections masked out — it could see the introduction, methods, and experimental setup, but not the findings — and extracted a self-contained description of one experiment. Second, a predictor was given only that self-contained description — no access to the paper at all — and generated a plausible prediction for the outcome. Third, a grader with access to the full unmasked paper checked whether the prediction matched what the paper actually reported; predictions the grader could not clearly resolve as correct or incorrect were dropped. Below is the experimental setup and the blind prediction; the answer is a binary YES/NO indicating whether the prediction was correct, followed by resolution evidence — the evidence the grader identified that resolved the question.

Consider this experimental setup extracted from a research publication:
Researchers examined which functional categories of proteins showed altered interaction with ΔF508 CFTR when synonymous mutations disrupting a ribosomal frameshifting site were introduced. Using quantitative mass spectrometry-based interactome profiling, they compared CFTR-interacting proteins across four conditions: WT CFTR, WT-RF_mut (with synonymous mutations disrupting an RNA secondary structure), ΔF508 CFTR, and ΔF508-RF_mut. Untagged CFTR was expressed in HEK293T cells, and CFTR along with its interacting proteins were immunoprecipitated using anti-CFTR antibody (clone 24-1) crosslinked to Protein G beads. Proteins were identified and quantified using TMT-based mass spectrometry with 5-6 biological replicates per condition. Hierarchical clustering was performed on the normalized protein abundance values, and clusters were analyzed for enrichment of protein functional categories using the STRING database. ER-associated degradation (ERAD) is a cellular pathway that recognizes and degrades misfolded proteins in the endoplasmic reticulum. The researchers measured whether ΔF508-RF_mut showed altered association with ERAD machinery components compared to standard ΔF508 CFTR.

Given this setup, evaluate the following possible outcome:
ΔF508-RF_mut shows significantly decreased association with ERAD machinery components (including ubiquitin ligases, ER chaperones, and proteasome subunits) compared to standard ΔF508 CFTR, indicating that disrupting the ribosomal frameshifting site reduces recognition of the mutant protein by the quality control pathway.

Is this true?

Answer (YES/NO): NO